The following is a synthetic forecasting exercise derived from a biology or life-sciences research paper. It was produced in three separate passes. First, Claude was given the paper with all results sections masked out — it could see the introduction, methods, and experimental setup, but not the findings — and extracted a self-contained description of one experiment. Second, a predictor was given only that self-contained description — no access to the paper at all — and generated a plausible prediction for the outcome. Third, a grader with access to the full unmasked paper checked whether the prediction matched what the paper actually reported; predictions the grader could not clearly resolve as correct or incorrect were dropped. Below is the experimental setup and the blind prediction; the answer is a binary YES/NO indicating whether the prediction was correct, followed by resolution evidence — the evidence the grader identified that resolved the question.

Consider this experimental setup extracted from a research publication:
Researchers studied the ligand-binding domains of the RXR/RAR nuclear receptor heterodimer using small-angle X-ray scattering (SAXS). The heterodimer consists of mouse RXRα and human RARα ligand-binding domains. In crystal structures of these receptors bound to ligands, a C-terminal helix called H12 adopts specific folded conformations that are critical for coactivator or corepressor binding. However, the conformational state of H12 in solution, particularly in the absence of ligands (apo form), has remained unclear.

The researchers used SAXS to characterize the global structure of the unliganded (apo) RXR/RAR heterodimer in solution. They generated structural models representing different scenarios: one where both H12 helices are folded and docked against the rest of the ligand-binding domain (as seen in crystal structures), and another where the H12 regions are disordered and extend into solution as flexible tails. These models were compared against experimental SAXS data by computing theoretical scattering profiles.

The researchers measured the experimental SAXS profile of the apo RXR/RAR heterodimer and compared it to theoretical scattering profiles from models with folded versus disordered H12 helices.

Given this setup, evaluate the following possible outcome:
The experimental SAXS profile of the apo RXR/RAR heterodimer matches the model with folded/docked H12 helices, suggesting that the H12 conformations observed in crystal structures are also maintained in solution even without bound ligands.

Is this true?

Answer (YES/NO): NO